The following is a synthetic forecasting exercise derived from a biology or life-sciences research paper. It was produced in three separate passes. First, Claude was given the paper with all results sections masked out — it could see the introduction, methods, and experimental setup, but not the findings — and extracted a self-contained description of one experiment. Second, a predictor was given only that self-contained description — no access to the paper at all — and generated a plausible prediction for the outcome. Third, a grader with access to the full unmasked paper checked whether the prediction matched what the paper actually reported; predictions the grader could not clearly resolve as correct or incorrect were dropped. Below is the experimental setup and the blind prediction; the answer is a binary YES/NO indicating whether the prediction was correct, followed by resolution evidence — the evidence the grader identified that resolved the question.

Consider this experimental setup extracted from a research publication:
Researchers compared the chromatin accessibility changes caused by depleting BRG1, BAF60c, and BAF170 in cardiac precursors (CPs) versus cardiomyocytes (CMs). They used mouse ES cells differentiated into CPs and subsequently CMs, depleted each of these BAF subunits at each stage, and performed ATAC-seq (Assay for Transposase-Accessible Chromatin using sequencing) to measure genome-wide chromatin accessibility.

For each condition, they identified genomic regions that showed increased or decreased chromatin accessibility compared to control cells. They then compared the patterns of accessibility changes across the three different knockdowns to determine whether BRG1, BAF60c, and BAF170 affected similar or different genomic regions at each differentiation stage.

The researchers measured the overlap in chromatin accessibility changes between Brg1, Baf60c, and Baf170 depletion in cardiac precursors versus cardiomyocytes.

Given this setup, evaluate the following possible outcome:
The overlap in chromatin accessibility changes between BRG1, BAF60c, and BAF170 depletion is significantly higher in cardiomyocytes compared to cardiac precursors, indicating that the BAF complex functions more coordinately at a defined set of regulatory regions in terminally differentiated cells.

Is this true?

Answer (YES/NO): NO